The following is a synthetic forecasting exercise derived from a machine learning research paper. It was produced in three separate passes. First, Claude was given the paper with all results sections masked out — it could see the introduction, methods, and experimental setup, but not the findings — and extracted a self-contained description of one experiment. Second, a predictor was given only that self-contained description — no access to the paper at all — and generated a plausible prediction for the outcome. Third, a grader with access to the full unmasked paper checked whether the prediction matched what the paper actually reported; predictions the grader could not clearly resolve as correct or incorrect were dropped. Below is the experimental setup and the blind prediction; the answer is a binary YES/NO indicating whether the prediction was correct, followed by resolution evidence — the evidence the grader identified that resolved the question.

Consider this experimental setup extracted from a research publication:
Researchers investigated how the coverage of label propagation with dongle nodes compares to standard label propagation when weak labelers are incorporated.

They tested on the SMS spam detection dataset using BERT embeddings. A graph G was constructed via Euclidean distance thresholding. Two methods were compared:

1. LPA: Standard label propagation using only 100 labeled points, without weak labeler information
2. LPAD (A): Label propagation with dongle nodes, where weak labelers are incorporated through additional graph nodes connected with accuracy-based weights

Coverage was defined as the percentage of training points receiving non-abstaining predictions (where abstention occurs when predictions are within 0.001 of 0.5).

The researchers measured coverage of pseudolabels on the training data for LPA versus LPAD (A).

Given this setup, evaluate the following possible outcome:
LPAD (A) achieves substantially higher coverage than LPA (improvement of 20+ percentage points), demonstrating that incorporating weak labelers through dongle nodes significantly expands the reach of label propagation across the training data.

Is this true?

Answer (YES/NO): YES